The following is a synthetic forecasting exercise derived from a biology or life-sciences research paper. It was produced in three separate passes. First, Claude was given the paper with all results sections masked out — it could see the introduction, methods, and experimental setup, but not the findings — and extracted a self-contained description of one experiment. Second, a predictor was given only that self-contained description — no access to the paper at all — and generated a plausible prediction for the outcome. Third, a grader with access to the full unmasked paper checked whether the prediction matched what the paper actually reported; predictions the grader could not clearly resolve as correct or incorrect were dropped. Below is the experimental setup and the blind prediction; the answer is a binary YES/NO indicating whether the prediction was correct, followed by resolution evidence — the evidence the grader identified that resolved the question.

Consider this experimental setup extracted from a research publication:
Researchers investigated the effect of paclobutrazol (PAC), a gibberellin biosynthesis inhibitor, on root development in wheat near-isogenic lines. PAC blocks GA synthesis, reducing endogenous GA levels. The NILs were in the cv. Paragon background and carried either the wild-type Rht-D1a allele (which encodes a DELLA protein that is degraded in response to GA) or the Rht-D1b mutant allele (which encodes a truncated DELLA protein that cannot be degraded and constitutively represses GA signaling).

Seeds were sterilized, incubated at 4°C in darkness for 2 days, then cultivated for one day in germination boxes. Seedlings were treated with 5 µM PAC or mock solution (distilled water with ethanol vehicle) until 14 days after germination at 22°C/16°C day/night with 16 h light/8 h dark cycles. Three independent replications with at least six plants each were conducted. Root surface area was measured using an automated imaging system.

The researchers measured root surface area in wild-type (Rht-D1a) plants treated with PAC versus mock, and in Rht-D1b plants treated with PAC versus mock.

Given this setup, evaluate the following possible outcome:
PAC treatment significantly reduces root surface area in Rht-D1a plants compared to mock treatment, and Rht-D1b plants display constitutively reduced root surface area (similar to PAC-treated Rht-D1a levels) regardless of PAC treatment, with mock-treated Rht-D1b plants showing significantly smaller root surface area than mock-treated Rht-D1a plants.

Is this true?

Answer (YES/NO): NO